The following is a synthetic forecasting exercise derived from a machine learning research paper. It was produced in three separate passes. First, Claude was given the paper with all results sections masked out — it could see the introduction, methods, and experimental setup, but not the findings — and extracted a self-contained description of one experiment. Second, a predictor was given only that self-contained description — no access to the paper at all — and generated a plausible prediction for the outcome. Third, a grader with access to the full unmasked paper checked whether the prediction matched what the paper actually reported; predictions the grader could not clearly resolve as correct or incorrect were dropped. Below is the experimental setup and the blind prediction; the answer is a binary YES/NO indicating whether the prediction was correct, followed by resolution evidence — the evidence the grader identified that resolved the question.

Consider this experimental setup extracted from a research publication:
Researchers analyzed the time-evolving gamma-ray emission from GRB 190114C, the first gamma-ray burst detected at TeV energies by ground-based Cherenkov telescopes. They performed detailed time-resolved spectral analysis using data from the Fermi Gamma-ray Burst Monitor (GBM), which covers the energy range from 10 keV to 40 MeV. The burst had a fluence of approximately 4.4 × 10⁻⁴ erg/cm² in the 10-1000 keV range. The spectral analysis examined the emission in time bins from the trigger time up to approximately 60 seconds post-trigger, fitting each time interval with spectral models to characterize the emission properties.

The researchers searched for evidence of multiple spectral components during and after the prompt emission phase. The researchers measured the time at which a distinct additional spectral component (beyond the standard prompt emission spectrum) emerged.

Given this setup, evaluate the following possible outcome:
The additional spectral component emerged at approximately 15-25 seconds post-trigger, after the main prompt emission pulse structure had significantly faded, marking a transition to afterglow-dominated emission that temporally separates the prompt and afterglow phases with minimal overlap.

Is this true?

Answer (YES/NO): NO